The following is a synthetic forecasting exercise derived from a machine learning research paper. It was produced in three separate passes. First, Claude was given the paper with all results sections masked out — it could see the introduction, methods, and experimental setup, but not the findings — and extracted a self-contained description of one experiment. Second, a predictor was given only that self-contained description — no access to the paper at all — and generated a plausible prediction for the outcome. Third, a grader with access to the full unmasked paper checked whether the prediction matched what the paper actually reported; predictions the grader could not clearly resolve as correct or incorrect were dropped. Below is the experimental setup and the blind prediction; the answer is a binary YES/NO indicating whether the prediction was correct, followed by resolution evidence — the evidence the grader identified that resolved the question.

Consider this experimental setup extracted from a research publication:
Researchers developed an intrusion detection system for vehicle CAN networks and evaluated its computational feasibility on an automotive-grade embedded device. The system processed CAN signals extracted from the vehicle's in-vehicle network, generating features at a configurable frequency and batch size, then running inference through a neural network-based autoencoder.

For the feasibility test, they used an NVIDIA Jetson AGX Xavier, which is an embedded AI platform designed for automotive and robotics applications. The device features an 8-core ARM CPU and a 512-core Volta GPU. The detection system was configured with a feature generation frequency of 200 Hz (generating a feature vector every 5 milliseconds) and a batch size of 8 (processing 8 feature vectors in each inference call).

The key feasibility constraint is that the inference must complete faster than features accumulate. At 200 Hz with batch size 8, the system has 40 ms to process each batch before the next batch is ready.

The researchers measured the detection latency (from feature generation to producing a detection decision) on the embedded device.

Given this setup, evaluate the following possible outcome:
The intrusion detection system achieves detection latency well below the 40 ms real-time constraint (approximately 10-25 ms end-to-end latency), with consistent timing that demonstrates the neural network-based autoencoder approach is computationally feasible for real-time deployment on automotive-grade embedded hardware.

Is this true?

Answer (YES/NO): NO